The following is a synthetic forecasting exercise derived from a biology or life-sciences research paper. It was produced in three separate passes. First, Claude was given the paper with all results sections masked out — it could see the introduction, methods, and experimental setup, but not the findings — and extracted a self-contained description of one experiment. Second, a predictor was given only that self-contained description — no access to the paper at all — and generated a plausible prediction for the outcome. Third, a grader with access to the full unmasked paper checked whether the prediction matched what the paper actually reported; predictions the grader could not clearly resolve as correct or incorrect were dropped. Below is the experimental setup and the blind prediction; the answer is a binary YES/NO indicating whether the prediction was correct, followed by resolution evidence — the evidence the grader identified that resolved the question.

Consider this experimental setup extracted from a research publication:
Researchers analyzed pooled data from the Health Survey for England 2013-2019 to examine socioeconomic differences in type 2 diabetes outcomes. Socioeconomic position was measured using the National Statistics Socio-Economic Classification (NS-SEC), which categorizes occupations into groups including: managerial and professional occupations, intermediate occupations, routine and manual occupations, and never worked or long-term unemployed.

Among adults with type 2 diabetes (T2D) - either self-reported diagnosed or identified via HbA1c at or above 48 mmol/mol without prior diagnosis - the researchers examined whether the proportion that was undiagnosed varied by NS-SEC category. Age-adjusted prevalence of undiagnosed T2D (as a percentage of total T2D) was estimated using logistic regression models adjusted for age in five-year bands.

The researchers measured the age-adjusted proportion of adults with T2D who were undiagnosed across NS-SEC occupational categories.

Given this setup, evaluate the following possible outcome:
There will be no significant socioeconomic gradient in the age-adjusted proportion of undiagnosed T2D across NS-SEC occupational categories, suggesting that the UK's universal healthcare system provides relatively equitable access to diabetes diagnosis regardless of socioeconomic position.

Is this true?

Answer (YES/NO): YES